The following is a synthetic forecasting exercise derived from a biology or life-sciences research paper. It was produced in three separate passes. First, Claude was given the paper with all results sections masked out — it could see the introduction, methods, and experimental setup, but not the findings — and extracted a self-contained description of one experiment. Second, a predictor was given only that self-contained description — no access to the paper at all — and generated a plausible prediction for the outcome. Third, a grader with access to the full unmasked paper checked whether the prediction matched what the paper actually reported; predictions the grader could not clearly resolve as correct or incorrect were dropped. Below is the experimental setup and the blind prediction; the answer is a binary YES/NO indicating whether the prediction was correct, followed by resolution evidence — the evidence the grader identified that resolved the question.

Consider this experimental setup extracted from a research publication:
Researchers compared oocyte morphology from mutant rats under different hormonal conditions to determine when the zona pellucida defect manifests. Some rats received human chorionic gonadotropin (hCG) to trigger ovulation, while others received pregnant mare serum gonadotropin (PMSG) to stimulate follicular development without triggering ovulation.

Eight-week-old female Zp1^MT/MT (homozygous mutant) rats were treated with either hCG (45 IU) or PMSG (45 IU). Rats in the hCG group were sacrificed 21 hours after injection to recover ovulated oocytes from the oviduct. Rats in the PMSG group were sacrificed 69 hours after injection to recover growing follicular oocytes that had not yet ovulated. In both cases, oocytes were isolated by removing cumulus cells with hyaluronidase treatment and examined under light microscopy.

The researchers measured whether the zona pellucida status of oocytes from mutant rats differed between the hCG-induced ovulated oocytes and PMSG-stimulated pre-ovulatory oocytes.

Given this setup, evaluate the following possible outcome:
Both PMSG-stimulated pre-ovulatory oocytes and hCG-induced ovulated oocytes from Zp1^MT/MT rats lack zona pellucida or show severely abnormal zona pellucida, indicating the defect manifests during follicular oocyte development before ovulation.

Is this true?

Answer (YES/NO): YES